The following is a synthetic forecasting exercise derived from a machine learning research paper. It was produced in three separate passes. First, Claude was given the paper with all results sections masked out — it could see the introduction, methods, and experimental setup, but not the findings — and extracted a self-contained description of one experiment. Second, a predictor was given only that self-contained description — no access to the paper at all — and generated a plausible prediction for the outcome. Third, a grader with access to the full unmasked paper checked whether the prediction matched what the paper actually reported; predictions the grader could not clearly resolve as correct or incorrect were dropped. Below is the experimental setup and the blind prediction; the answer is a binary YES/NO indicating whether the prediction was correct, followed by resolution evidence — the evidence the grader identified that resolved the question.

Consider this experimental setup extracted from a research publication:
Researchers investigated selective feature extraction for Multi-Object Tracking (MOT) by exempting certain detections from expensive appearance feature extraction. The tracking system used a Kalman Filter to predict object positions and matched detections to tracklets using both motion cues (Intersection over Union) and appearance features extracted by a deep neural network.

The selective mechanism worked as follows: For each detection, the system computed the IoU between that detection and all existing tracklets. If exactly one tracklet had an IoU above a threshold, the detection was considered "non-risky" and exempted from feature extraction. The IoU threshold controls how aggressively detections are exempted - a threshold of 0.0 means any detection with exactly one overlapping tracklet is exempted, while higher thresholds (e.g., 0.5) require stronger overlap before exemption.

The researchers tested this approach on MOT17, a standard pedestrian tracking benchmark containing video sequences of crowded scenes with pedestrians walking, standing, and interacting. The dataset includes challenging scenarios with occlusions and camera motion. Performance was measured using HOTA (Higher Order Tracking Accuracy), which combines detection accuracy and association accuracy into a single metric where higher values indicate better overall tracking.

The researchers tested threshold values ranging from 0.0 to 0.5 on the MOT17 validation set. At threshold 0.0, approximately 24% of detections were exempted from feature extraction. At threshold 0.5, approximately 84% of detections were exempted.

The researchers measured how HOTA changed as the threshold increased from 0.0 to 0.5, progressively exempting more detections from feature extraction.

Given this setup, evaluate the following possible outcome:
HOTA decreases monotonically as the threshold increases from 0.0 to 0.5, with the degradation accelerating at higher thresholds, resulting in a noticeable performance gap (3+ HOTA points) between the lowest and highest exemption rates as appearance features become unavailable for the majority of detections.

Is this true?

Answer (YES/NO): NO